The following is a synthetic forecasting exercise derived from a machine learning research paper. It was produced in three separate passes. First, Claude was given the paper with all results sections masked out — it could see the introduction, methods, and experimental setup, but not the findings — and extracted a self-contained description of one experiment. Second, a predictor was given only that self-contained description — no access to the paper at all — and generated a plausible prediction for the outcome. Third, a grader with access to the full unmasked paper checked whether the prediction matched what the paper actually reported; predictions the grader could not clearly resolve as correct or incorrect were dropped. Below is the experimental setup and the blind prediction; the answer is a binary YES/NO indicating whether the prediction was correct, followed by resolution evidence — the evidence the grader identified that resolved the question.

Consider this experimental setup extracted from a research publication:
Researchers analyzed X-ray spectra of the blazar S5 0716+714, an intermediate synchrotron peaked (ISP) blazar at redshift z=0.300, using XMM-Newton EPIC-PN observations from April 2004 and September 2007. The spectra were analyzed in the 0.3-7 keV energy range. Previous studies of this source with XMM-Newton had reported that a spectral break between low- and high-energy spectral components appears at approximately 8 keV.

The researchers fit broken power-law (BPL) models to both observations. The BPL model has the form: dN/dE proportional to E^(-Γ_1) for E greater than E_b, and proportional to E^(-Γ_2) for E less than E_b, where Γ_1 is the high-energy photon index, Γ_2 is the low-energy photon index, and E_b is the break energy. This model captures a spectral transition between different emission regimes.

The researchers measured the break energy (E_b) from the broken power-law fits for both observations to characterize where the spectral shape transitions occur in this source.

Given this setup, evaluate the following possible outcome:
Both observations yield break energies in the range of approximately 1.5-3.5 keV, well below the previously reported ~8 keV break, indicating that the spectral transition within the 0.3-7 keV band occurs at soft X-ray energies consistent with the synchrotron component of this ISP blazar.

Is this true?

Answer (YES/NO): NO